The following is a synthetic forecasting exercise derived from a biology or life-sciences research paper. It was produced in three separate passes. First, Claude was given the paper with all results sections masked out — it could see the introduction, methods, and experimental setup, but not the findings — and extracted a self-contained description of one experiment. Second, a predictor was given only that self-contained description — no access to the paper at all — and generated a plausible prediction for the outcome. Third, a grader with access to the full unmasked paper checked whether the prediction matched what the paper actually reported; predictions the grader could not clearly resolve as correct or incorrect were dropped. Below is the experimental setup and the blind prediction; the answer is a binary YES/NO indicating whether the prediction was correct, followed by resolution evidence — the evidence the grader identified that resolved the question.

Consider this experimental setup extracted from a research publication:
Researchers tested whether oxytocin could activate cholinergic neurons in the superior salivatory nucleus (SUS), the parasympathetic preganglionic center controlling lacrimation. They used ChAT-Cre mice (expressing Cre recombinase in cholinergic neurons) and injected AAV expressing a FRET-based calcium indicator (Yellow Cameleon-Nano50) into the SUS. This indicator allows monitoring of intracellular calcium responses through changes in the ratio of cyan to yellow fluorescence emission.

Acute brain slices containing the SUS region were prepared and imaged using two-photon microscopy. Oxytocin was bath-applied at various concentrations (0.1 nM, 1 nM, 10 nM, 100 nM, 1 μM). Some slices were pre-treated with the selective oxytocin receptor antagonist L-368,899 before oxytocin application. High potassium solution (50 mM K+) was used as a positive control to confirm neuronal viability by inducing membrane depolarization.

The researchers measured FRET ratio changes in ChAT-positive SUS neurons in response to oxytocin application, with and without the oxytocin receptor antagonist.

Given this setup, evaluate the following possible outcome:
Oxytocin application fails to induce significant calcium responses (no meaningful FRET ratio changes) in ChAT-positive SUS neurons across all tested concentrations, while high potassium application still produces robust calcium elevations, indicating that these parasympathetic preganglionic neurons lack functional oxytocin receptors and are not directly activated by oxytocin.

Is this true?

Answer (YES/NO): NO